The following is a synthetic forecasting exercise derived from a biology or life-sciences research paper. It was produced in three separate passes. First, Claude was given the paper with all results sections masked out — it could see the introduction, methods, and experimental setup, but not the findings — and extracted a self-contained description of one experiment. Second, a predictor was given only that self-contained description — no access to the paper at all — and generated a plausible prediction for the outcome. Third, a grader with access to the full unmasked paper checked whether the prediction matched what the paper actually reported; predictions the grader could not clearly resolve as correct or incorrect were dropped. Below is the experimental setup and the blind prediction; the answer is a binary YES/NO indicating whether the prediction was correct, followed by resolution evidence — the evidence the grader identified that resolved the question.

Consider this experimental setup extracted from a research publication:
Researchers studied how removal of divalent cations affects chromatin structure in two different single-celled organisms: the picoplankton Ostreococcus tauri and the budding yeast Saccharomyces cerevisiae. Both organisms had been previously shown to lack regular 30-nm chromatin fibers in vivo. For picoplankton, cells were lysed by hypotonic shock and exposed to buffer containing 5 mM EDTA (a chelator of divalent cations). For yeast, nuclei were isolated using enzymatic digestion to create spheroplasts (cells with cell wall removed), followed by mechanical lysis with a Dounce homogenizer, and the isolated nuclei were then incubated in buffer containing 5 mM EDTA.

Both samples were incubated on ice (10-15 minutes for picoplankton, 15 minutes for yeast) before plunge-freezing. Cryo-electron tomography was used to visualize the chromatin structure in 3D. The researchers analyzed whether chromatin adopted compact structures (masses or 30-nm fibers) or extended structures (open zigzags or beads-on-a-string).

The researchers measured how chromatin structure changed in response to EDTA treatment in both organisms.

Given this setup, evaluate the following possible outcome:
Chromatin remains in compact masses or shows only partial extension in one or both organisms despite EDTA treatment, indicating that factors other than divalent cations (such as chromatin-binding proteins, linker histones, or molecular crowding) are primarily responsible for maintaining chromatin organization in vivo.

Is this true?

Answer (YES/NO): YES